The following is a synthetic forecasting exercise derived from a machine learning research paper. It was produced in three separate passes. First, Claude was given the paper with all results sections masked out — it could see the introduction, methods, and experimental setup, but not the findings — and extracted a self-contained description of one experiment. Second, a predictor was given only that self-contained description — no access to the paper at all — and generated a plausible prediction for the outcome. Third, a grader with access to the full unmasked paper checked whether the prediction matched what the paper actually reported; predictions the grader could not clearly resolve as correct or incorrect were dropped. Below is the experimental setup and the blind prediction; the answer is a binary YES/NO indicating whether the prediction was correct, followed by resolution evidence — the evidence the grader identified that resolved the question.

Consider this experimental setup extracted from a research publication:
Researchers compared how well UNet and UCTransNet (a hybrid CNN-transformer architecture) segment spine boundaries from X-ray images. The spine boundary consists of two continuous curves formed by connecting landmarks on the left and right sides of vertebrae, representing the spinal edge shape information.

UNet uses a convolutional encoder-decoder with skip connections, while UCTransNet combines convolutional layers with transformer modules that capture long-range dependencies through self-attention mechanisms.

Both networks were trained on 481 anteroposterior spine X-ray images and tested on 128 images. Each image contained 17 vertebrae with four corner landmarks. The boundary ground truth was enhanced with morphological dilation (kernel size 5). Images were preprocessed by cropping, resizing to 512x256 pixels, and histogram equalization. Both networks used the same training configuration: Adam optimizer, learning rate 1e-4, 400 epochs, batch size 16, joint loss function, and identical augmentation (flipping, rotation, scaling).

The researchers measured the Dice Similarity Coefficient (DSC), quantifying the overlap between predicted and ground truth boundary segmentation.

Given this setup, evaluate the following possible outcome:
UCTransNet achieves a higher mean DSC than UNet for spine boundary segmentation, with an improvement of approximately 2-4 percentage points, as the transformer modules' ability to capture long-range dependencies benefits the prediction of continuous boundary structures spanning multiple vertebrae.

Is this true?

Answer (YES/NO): NO